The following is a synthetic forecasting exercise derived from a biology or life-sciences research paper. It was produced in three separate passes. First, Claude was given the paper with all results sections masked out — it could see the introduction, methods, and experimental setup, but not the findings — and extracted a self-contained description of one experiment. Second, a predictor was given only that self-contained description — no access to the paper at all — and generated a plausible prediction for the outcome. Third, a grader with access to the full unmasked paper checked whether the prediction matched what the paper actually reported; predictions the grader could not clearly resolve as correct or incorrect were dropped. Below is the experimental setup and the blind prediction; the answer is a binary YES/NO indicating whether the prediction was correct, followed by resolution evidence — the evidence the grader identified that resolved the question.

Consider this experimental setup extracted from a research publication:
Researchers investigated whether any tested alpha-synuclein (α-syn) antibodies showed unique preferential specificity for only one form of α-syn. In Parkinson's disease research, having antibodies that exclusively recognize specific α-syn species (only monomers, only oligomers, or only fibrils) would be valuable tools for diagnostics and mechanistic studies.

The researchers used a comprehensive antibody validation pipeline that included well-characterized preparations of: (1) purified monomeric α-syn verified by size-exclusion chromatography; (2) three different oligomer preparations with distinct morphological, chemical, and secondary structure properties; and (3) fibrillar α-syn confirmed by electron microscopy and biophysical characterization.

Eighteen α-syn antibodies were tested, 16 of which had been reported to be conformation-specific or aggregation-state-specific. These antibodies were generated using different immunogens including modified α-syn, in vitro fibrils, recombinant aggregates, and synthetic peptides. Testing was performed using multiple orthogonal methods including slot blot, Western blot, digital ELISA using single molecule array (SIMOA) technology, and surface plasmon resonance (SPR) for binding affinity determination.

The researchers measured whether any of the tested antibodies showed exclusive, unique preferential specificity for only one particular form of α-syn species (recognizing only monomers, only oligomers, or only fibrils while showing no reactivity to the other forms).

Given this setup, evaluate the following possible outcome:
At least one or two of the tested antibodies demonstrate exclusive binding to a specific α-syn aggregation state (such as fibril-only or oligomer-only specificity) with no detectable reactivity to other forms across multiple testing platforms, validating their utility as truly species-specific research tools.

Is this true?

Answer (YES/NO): NO